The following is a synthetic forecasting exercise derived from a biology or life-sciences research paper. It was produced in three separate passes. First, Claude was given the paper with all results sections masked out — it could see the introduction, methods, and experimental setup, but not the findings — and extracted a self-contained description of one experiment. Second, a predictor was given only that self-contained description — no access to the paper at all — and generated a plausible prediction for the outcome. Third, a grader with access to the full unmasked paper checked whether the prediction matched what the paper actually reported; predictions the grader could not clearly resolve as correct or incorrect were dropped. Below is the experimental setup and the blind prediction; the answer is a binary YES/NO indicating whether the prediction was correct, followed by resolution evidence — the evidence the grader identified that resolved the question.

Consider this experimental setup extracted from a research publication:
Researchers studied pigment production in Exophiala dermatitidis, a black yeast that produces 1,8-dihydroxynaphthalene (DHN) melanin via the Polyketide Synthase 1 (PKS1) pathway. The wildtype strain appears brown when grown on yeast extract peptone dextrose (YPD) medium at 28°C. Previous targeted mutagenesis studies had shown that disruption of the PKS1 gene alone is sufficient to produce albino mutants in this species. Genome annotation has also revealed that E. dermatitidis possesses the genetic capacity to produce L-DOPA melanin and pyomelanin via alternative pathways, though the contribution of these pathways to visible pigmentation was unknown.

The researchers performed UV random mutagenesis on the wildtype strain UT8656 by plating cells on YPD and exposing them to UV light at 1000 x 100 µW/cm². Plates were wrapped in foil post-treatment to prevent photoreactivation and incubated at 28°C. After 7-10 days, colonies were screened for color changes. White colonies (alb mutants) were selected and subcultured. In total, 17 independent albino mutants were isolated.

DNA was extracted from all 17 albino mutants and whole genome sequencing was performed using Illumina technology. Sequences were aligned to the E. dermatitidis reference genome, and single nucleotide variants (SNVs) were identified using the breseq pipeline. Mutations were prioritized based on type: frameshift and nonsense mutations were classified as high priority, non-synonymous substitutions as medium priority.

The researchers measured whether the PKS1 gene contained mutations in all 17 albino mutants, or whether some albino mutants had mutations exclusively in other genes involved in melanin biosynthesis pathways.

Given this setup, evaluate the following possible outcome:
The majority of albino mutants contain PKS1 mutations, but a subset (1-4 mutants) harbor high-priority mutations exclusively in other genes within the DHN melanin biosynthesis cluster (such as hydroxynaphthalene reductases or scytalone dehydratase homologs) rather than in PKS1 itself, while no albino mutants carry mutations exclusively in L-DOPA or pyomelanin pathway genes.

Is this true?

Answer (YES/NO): NO